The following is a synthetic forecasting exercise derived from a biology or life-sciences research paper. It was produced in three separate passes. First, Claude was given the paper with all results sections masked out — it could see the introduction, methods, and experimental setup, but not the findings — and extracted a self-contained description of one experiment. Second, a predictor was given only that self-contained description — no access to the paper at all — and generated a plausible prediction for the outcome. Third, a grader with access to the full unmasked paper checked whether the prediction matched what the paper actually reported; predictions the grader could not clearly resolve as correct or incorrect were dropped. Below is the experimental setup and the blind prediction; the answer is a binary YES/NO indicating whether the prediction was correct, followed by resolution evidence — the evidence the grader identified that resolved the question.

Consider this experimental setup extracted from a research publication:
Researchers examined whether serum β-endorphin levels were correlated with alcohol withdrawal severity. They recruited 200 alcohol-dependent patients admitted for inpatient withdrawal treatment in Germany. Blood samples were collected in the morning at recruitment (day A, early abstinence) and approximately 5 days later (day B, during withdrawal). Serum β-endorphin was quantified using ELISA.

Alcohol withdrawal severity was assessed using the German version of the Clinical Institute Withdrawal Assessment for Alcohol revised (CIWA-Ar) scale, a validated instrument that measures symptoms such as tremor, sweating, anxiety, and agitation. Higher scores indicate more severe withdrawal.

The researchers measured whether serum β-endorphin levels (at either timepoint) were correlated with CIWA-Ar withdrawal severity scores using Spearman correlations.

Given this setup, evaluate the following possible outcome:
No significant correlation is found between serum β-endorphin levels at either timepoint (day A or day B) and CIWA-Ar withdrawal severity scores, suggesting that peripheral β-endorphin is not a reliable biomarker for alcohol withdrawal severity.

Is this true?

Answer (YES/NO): NO